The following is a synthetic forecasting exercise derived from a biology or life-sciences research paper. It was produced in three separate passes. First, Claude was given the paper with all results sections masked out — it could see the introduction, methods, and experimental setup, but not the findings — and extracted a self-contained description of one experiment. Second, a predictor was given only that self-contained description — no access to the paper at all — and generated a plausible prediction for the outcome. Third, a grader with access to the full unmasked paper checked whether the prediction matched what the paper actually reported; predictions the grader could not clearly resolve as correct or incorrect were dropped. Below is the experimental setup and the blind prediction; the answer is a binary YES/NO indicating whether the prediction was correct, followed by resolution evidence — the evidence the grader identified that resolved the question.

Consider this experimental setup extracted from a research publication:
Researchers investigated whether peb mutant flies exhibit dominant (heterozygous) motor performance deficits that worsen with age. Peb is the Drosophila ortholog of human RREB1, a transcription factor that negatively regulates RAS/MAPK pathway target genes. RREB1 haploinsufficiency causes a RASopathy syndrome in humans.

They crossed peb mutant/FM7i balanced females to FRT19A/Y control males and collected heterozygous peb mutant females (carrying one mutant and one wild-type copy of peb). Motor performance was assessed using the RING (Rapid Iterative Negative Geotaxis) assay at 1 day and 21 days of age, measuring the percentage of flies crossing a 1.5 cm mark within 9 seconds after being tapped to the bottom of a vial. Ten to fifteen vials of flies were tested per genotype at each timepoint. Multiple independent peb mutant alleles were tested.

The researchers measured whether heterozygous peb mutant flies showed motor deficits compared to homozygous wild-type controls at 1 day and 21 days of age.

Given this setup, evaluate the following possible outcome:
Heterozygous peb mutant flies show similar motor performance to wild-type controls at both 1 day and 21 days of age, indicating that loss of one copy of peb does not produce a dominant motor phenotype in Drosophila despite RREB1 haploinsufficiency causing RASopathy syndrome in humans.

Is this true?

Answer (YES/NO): NO